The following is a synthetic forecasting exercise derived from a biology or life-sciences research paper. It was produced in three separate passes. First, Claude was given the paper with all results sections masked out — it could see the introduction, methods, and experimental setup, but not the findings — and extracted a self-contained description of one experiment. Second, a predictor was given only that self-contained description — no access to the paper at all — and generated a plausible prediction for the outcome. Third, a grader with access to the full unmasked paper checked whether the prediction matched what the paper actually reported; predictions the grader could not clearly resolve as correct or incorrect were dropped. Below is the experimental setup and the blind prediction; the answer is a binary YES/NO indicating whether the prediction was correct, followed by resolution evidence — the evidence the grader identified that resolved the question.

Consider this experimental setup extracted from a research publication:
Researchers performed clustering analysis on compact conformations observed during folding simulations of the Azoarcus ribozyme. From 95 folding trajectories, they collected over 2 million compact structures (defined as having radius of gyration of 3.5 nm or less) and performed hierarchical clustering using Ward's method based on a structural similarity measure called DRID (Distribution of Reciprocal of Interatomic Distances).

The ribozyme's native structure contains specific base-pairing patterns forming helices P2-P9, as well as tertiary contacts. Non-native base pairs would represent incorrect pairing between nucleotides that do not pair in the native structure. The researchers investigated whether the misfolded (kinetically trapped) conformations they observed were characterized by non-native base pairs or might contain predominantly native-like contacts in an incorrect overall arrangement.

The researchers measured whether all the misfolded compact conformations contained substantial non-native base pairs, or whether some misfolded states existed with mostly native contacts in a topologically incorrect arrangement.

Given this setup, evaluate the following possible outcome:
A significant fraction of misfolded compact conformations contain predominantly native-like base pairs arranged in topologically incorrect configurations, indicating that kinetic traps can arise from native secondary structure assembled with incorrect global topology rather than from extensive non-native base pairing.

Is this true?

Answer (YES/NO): YES